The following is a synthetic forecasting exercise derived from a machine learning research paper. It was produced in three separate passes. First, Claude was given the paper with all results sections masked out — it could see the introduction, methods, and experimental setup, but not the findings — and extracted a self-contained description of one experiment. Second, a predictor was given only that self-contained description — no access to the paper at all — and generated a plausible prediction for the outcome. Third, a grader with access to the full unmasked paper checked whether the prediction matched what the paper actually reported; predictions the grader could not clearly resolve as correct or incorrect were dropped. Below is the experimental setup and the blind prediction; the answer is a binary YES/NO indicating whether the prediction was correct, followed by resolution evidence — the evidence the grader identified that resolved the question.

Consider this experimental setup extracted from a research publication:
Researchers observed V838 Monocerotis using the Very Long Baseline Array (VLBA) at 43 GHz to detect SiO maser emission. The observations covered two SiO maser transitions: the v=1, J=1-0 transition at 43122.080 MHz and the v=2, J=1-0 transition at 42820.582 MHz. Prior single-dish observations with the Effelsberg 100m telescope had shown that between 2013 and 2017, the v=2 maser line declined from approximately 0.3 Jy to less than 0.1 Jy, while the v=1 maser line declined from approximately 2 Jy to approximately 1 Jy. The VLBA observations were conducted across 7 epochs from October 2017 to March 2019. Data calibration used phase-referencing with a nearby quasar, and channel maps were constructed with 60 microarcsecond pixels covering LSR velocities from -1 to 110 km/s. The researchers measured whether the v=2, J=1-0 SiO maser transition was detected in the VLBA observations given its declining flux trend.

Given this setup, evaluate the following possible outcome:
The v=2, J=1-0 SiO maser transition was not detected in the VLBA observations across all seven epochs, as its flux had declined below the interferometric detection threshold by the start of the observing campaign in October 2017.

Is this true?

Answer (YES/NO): NO